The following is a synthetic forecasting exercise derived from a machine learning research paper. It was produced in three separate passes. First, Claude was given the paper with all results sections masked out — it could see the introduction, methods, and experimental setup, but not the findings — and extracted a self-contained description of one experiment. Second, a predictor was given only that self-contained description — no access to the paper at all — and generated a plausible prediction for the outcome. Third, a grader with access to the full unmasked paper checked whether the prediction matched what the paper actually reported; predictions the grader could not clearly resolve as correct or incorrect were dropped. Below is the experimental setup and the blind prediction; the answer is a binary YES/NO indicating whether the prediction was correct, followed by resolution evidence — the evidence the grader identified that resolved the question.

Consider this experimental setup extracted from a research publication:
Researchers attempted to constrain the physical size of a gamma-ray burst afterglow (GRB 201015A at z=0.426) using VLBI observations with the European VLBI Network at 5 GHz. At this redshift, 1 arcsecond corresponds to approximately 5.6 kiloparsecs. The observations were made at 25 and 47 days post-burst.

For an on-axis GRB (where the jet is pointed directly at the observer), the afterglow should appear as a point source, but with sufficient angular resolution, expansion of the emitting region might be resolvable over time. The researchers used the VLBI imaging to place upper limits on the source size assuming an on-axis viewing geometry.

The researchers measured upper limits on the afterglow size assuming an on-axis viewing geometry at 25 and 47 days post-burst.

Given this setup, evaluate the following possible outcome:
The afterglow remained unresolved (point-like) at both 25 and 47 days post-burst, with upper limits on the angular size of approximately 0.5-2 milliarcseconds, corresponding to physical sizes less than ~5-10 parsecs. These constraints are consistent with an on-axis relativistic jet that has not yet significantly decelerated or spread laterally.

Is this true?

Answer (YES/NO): NO